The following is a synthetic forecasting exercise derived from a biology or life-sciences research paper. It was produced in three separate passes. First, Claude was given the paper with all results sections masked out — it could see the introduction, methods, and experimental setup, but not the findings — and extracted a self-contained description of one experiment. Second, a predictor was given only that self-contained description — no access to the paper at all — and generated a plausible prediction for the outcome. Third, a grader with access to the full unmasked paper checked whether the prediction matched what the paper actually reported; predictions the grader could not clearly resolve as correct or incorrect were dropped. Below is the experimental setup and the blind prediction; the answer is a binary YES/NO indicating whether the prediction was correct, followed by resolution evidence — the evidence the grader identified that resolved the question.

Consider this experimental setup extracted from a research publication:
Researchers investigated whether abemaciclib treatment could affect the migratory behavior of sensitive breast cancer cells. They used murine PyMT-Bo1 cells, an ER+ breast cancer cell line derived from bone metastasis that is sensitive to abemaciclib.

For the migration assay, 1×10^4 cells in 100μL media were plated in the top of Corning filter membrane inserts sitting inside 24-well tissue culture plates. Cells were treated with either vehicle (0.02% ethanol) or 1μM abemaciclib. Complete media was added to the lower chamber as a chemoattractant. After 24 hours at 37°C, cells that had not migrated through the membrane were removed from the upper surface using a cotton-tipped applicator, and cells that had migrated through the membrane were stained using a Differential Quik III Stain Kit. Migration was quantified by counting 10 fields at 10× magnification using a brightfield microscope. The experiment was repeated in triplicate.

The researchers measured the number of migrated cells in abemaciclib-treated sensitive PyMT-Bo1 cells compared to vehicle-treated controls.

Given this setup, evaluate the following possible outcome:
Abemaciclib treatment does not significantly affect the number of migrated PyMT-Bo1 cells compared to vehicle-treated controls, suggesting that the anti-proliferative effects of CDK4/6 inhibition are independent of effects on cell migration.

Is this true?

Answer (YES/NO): YES